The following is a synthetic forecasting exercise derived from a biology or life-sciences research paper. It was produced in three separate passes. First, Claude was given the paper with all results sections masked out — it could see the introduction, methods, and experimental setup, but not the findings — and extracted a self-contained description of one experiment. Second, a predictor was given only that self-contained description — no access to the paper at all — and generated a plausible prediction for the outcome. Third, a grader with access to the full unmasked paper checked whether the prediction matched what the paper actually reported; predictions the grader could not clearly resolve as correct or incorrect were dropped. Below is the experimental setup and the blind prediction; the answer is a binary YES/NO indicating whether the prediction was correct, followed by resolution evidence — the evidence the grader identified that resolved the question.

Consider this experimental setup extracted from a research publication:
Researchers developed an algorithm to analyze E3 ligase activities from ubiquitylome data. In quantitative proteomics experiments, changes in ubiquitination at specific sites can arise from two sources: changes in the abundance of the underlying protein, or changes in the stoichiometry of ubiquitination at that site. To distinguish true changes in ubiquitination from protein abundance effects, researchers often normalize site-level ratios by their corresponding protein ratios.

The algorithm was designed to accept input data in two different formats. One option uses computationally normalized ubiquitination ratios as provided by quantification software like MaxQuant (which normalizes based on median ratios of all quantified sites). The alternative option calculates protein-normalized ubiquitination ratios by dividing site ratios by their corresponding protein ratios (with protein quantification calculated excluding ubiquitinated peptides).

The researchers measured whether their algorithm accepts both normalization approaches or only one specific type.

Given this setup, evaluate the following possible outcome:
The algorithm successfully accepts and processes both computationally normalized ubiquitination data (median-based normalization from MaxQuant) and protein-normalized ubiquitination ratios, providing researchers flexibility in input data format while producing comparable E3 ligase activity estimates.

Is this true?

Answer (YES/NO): YES